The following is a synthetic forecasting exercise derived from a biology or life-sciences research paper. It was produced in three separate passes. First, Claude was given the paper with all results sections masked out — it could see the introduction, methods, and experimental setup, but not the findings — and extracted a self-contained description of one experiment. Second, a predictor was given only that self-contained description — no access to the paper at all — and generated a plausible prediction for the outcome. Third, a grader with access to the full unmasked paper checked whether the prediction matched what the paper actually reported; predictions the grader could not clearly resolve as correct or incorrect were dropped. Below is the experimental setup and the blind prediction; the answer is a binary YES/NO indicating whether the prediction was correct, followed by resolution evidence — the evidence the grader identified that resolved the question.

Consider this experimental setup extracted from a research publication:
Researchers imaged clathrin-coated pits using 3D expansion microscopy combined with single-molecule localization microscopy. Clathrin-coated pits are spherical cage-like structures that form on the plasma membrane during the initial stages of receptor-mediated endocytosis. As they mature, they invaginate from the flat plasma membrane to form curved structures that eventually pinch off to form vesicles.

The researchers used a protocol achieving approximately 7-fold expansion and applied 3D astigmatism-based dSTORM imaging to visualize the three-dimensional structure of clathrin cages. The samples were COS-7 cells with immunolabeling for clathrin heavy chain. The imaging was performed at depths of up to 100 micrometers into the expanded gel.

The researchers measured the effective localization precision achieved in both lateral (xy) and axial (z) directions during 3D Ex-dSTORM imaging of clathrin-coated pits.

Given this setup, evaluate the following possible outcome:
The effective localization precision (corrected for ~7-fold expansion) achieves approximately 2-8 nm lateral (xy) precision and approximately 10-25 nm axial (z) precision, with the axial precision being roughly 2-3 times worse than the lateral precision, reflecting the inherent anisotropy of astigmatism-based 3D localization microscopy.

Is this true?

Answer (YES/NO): NO